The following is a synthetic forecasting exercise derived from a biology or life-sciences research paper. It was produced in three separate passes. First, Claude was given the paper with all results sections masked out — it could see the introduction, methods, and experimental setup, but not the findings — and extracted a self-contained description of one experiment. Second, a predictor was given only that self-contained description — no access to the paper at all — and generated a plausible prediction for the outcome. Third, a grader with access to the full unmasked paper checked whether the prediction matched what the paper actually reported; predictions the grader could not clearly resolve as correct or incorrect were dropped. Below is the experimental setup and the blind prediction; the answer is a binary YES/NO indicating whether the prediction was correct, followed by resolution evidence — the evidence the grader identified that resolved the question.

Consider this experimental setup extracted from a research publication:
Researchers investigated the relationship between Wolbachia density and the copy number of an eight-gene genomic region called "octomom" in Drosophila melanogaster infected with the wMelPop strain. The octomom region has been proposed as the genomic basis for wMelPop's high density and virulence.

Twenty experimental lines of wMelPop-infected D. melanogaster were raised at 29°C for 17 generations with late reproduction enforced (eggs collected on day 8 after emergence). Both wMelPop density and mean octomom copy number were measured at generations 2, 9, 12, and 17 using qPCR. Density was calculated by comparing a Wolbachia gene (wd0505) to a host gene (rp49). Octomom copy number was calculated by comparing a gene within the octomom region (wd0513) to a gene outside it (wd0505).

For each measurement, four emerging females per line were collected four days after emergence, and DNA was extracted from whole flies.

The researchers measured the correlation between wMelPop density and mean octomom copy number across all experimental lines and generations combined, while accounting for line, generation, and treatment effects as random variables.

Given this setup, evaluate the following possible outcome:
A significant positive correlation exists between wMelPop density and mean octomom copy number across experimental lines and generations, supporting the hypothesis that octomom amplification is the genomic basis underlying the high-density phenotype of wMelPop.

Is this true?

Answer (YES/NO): YES